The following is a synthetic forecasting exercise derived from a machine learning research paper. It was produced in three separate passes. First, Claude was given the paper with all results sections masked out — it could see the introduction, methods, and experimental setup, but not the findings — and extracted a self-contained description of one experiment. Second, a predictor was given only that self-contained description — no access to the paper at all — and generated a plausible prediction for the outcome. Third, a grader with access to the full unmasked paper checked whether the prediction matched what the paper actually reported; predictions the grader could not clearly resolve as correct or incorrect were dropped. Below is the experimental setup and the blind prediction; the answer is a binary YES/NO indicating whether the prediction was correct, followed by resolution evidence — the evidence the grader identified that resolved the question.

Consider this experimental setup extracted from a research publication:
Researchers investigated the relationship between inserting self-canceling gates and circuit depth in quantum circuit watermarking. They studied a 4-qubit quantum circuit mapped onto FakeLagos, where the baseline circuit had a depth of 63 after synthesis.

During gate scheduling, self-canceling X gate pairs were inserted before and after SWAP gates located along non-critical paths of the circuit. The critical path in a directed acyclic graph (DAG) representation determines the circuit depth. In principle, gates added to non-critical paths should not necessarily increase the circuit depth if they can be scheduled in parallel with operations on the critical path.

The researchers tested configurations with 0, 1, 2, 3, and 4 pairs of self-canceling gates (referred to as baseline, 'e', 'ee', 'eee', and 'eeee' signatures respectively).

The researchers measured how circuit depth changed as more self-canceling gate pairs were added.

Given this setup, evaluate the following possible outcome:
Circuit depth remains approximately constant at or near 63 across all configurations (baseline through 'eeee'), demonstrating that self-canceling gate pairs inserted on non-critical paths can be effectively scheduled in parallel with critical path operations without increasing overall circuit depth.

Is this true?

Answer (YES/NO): NO